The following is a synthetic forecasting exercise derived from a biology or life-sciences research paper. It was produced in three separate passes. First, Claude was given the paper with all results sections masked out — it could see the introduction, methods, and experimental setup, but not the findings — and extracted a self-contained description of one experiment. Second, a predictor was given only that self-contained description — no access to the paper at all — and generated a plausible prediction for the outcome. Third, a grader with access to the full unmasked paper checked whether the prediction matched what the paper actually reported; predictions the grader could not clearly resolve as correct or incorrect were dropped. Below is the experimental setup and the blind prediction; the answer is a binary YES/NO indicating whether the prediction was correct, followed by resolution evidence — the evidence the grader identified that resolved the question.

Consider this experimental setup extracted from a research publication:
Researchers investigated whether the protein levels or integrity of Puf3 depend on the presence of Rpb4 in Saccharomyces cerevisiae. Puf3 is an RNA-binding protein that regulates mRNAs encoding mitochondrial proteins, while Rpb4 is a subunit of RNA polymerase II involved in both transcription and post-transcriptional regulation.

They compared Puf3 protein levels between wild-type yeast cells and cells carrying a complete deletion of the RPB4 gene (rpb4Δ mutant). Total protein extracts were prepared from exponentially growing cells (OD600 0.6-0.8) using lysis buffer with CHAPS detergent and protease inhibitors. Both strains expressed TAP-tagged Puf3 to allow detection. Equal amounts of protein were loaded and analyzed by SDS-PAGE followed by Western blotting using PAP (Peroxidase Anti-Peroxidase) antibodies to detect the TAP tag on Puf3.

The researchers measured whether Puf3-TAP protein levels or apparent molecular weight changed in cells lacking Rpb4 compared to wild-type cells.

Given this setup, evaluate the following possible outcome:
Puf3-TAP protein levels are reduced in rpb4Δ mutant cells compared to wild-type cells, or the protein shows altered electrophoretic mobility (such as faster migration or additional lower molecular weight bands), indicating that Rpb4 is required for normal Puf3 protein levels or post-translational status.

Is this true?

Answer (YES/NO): YES